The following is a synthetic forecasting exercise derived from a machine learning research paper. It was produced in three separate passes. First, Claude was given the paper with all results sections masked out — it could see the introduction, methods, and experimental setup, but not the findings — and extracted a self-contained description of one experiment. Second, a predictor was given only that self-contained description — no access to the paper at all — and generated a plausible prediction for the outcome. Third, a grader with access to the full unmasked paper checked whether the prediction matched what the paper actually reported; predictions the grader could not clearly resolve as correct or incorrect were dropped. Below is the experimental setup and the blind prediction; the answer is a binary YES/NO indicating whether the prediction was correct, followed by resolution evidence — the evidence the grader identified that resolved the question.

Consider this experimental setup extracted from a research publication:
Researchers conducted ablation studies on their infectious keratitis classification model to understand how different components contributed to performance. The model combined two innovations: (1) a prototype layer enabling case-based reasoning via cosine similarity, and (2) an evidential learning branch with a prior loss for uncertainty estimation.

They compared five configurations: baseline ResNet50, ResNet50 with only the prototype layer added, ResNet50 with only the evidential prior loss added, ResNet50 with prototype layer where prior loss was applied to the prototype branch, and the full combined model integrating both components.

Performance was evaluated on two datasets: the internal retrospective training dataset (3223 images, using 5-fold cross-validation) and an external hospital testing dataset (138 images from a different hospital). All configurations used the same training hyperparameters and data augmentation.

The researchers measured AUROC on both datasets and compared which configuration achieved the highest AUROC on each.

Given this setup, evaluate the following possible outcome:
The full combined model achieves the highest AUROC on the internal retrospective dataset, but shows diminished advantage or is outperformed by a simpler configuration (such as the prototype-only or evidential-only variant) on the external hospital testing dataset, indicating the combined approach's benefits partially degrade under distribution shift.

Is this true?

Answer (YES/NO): NO